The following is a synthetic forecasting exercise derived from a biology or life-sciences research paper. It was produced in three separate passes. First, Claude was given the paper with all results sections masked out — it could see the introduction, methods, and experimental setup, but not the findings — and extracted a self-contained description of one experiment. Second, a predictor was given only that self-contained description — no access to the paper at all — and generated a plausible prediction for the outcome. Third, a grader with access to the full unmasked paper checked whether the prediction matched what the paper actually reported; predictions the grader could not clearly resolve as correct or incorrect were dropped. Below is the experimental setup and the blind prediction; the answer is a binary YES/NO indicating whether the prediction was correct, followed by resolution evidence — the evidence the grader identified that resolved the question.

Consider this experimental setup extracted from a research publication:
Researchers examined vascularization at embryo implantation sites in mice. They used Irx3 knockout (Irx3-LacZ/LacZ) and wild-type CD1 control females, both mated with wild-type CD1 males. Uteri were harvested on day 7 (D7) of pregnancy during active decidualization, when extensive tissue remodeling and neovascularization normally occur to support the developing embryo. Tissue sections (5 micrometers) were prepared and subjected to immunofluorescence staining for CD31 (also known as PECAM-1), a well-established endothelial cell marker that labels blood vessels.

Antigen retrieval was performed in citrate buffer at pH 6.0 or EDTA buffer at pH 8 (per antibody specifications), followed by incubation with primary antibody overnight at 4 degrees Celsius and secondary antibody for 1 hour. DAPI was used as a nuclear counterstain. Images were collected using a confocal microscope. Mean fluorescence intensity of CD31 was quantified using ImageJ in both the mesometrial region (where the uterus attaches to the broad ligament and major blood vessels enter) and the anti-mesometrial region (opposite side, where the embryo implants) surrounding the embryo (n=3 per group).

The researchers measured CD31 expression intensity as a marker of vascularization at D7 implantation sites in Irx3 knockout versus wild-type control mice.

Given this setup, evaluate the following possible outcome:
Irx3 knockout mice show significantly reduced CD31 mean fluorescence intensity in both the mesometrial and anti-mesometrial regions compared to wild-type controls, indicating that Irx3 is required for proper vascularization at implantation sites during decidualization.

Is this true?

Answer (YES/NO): NO